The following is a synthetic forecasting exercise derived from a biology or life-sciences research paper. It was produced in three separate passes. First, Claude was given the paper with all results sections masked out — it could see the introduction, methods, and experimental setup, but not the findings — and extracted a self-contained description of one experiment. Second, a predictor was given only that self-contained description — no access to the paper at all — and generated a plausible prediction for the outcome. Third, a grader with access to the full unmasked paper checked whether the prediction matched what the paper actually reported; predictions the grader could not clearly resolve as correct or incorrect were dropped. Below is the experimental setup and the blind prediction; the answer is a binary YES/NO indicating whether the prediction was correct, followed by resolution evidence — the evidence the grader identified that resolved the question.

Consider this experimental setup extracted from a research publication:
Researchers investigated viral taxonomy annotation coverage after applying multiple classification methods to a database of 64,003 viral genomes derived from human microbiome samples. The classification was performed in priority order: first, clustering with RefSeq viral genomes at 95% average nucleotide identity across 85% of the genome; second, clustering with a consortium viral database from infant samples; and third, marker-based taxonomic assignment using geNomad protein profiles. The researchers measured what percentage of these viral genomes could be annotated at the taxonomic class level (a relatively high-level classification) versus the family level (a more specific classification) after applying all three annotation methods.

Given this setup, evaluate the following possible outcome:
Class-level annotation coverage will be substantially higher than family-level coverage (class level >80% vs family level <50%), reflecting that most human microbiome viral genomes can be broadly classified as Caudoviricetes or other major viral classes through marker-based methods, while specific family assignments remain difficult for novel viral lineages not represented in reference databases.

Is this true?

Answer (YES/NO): YES